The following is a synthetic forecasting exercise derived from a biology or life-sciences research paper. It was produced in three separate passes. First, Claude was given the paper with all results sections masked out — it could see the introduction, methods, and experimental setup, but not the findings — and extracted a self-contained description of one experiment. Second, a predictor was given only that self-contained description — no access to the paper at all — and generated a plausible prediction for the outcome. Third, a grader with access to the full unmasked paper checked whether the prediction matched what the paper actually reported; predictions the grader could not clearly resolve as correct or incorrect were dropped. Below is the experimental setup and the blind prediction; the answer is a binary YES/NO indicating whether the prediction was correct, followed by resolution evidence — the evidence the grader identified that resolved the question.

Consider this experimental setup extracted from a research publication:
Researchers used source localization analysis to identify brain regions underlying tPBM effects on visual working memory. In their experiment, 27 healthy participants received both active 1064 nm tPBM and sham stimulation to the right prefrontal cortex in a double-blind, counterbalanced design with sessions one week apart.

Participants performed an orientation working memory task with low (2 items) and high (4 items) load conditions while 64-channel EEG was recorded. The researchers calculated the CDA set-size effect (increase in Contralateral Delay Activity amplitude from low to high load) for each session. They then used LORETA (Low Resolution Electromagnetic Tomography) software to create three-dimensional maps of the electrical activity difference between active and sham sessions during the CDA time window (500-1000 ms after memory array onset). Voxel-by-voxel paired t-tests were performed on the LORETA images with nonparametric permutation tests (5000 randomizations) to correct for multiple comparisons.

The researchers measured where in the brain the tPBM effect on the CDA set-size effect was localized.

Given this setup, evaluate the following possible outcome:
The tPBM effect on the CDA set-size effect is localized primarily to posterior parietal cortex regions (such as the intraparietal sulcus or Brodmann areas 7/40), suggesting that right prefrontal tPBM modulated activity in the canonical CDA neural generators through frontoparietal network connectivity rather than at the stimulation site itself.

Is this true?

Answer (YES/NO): YES